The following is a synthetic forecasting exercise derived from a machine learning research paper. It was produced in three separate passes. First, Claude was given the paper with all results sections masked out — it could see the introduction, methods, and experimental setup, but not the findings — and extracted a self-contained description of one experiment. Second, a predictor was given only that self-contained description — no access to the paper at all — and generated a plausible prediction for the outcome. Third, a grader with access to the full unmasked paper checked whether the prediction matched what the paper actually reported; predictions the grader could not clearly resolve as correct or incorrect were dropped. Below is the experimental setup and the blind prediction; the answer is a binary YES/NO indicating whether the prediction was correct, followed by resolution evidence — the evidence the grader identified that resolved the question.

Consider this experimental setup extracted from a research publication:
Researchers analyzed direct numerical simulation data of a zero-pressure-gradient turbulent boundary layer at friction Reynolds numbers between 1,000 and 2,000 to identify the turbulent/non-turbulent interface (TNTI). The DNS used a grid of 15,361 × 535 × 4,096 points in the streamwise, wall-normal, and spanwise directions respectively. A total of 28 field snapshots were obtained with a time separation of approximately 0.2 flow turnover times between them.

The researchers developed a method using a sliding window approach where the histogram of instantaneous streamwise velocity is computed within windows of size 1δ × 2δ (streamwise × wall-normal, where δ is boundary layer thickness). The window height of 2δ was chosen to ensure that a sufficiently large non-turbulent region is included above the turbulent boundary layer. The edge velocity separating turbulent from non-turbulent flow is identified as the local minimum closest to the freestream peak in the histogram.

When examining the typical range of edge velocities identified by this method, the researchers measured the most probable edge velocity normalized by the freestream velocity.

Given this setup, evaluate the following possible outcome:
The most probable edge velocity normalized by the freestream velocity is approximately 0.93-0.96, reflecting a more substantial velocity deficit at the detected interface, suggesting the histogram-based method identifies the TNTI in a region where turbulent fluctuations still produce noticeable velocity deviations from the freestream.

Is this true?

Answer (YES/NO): NO